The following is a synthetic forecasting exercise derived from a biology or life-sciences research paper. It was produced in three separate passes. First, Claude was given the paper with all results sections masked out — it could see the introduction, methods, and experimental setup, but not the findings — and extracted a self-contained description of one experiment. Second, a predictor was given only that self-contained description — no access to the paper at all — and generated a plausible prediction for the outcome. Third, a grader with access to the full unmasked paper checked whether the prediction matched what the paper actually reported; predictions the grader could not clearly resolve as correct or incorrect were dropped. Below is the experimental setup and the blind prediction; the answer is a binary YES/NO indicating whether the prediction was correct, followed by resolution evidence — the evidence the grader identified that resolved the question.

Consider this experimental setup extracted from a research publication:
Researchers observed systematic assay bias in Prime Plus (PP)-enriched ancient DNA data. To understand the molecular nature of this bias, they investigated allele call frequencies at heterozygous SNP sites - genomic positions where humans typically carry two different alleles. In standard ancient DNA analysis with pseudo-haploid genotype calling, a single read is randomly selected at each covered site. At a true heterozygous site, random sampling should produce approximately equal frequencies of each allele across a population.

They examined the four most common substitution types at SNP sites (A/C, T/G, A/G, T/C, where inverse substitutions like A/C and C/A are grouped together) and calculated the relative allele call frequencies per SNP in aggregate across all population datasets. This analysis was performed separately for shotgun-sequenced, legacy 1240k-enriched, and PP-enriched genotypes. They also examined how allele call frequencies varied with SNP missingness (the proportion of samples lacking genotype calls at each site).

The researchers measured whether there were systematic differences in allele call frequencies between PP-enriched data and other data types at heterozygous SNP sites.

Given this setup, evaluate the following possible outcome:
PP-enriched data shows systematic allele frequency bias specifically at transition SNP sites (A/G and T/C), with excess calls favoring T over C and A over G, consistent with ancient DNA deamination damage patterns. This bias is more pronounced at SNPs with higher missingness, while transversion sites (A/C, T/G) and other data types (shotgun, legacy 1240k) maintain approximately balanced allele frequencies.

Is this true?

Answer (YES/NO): NO